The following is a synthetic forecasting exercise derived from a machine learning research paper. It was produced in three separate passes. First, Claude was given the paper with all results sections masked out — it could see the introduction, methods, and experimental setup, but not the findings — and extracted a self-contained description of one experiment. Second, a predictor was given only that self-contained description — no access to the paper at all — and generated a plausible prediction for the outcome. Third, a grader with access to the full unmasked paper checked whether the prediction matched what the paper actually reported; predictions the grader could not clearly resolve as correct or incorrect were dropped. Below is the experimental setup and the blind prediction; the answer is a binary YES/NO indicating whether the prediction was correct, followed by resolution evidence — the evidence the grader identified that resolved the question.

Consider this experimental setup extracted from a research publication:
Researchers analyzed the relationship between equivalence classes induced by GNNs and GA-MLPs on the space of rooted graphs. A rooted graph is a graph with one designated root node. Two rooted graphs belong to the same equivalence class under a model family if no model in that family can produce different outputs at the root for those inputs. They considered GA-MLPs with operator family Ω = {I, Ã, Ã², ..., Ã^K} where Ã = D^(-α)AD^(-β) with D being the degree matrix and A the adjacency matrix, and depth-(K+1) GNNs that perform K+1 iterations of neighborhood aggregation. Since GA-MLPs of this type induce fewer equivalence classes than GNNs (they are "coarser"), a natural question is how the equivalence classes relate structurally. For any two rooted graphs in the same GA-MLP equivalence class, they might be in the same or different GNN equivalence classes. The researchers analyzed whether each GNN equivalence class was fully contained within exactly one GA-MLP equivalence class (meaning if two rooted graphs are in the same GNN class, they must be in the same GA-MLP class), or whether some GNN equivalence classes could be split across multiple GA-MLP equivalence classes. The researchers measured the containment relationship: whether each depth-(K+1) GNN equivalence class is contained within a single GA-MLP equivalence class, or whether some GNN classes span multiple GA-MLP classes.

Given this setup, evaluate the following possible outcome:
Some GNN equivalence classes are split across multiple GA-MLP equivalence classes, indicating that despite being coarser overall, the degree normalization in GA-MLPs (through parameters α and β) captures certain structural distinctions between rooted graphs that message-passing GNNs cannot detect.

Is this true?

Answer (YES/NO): NO